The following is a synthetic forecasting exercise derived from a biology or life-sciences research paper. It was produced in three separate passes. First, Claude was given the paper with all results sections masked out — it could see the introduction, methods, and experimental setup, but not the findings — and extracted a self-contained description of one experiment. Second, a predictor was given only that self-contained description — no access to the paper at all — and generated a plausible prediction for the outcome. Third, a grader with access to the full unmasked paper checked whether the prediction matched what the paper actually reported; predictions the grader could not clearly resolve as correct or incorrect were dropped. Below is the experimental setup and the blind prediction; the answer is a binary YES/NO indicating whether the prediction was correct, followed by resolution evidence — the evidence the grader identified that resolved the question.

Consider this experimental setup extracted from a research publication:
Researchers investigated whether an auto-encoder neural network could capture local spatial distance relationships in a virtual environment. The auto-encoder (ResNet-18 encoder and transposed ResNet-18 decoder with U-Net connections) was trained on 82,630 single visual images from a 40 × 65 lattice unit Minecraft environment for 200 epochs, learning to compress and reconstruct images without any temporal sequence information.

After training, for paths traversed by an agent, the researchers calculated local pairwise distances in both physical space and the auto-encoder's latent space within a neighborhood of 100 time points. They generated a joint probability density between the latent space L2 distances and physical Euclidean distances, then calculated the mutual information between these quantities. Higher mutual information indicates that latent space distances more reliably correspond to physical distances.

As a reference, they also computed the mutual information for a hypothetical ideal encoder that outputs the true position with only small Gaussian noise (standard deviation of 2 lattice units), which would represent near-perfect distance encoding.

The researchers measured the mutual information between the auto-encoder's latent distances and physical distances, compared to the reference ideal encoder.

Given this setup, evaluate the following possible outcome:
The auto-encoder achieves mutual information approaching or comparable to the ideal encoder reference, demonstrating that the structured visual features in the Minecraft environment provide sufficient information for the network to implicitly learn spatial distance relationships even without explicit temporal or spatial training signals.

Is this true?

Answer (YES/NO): NO